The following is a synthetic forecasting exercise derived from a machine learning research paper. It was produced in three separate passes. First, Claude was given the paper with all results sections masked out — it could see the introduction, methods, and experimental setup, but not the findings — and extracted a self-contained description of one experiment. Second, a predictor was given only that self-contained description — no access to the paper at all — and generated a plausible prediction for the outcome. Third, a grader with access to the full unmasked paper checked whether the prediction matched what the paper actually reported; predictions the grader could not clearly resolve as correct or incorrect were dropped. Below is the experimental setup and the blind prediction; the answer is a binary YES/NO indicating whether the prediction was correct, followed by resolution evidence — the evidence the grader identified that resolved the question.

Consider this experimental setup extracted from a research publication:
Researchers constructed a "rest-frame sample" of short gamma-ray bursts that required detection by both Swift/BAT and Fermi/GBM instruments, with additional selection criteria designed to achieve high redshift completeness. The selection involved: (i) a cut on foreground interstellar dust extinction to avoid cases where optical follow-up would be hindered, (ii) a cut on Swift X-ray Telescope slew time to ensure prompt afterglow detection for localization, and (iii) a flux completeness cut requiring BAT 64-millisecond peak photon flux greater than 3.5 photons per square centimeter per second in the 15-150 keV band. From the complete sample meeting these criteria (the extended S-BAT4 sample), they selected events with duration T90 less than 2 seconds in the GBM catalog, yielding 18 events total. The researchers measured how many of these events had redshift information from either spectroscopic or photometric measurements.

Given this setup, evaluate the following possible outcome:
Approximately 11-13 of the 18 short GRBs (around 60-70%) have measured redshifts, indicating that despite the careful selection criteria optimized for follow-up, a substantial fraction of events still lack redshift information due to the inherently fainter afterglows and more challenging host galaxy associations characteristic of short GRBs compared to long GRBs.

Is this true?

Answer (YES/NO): NO